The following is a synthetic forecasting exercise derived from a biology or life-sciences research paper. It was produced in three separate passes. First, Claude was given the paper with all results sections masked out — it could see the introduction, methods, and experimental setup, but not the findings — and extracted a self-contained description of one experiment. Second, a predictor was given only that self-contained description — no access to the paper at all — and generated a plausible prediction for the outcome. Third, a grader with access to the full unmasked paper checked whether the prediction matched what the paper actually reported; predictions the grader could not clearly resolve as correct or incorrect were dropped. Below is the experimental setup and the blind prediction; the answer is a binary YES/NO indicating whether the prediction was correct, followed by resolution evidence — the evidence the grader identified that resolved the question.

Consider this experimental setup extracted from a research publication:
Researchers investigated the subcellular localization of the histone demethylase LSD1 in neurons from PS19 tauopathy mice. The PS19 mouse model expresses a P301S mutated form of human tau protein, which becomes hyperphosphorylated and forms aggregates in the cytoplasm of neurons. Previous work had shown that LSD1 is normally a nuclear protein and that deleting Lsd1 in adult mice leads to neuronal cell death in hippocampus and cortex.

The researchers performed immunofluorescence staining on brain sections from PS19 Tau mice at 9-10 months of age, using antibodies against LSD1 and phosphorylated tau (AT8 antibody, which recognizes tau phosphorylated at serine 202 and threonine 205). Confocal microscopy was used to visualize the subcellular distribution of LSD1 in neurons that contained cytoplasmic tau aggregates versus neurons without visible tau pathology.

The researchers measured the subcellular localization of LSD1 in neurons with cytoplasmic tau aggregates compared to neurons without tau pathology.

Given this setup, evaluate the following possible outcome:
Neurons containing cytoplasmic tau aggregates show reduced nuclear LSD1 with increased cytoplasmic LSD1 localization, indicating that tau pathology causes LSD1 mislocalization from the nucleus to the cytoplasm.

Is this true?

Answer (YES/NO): YES